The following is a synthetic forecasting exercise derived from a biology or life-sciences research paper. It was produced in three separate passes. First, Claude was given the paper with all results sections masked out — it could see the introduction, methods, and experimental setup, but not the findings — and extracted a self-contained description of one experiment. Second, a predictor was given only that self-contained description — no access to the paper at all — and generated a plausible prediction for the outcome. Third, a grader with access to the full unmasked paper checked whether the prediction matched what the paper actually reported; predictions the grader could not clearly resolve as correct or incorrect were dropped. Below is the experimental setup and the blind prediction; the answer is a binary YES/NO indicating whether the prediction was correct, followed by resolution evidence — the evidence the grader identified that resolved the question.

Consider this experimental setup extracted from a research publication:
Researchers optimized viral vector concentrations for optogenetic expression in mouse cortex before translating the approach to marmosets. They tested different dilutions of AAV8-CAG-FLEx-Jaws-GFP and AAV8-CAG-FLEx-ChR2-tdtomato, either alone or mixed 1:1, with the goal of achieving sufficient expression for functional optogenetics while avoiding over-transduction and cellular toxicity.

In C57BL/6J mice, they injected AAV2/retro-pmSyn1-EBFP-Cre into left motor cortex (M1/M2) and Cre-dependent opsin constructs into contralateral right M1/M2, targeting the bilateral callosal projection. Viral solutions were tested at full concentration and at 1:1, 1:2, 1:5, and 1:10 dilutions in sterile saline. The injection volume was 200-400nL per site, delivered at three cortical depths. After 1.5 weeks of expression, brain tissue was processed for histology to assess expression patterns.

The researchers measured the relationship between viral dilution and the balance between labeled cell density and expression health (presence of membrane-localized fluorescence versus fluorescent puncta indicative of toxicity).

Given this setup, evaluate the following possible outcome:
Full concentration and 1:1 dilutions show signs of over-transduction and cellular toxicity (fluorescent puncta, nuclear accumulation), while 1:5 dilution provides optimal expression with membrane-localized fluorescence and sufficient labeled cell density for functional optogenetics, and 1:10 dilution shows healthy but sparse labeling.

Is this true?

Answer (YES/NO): NO